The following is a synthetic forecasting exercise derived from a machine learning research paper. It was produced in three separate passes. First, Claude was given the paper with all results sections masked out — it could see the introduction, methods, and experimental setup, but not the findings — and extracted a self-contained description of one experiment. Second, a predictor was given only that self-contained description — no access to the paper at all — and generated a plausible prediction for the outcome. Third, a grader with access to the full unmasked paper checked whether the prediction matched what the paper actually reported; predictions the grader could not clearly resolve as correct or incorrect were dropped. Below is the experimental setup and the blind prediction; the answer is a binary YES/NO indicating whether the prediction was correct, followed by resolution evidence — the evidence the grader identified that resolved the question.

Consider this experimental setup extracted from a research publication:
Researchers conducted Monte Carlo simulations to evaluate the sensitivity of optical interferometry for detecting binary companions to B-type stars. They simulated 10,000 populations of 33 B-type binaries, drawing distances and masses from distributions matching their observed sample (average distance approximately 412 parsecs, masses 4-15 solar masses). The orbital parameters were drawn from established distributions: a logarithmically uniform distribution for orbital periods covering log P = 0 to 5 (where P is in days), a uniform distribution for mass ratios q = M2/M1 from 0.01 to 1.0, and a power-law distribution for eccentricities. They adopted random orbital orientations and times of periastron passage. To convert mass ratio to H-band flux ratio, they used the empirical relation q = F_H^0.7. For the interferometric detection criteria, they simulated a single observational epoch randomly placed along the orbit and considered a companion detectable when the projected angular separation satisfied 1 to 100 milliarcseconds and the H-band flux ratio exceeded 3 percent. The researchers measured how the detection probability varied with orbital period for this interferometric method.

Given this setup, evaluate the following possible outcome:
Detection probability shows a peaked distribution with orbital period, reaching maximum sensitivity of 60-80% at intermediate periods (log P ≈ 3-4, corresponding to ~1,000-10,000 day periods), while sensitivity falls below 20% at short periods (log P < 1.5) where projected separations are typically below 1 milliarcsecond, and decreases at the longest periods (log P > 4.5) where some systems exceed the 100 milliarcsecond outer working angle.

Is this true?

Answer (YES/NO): NO